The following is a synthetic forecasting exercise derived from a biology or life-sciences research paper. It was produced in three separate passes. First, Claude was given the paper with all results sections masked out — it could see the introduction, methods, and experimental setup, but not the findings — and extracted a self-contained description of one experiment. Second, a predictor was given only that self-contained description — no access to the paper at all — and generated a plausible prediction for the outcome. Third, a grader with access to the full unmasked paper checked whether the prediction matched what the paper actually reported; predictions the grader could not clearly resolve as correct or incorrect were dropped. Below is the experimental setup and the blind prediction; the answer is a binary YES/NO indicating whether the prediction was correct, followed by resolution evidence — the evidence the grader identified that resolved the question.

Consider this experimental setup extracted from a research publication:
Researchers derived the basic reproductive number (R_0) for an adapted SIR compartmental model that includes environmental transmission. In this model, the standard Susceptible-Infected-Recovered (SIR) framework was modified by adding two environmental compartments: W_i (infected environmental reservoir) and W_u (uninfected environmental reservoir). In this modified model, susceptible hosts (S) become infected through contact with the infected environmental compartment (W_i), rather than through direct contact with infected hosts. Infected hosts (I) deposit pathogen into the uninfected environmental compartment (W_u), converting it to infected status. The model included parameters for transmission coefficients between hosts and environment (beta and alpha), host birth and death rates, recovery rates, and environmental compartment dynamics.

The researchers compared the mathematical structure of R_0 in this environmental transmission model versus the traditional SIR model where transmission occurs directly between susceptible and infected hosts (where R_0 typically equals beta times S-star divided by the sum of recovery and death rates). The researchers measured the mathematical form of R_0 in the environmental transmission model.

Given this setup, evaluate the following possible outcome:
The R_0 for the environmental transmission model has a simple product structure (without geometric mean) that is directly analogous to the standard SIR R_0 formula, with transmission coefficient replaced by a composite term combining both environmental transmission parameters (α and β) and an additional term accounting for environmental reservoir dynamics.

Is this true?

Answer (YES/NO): NO